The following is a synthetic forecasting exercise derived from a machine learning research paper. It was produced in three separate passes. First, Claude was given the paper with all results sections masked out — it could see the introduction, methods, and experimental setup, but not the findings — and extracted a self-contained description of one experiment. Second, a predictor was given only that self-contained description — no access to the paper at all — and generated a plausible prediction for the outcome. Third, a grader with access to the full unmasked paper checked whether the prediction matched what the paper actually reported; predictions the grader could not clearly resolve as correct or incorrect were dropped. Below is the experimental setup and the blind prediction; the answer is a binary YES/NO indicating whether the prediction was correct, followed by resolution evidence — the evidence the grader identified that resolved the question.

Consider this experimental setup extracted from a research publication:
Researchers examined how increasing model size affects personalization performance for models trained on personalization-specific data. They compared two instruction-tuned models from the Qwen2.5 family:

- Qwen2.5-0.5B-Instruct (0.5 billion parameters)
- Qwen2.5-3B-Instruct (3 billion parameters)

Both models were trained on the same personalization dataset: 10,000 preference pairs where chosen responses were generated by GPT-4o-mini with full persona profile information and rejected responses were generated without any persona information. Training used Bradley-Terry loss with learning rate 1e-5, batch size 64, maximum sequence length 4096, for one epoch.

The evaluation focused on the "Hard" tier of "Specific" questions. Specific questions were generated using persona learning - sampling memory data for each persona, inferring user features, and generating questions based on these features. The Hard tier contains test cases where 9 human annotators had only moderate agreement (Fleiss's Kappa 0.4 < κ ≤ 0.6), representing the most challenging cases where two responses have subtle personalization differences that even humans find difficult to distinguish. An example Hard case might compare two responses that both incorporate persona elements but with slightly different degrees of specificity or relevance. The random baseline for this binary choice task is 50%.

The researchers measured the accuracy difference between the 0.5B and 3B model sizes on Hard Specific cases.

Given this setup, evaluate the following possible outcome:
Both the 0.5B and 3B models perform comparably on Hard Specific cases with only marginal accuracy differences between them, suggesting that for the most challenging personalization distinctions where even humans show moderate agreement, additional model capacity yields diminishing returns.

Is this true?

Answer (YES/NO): NO